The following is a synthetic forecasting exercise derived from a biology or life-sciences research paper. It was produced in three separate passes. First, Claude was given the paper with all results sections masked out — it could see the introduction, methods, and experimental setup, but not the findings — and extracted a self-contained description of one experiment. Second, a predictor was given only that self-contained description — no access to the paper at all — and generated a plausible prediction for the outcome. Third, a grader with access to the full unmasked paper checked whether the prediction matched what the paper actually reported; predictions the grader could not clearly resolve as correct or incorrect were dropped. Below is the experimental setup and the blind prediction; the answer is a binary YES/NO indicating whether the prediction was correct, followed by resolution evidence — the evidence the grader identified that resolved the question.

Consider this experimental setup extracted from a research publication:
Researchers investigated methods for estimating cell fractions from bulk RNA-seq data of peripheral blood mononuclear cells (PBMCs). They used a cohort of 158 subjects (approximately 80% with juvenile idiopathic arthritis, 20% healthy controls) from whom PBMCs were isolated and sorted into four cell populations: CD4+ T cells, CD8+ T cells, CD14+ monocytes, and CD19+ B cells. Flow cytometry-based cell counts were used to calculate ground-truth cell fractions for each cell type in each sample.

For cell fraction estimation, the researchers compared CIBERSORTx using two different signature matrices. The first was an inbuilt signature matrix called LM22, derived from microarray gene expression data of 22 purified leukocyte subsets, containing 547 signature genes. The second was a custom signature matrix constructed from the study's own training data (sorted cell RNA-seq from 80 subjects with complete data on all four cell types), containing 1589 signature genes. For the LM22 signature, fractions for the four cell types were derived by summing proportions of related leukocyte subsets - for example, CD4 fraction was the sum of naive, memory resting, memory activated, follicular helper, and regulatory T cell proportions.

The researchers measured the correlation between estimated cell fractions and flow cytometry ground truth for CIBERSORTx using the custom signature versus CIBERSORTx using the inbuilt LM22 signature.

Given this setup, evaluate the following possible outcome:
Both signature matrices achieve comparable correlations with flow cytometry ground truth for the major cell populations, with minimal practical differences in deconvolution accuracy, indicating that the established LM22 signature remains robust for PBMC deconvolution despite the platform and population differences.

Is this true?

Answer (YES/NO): NO